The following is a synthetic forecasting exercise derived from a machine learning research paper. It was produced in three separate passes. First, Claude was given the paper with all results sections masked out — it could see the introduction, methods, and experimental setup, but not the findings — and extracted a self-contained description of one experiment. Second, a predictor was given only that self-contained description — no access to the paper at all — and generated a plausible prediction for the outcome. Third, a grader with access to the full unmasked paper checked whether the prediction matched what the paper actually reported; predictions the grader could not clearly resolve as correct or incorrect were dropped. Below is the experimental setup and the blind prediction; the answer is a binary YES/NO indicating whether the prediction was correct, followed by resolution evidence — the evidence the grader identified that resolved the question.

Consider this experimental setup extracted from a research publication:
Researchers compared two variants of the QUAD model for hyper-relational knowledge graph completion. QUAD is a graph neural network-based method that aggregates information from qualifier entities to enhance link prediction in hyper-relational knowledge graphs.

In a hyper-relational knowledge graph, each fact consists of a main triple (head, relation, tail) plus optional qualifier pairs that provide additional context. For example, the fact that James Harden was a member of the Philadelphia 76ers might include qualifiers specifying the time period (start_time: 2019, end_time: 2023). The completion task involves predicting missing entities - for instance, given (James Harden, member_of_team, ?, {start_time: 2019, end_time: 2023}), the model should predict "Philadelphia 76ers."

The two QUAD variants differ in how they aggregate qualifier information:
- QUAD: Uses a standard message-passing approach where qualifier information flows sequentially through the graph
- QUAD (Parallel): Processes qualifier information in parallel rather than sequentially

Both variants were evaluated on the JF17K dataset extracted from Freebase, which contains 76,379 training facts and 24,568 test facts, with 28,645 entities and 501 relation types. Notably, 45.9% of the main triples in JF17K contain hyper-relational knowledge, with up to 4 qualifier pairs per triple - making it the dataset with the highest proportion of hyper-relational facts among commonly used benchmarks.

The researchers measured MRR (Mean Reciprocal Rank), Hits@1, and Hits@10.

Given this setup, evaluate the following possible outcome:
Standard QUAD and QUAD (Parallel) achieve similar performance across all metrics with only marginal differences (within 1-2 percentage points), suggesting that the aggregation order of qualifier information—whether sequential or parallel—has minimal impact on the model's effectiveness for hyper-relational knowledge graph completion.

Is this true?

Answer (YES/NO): YES